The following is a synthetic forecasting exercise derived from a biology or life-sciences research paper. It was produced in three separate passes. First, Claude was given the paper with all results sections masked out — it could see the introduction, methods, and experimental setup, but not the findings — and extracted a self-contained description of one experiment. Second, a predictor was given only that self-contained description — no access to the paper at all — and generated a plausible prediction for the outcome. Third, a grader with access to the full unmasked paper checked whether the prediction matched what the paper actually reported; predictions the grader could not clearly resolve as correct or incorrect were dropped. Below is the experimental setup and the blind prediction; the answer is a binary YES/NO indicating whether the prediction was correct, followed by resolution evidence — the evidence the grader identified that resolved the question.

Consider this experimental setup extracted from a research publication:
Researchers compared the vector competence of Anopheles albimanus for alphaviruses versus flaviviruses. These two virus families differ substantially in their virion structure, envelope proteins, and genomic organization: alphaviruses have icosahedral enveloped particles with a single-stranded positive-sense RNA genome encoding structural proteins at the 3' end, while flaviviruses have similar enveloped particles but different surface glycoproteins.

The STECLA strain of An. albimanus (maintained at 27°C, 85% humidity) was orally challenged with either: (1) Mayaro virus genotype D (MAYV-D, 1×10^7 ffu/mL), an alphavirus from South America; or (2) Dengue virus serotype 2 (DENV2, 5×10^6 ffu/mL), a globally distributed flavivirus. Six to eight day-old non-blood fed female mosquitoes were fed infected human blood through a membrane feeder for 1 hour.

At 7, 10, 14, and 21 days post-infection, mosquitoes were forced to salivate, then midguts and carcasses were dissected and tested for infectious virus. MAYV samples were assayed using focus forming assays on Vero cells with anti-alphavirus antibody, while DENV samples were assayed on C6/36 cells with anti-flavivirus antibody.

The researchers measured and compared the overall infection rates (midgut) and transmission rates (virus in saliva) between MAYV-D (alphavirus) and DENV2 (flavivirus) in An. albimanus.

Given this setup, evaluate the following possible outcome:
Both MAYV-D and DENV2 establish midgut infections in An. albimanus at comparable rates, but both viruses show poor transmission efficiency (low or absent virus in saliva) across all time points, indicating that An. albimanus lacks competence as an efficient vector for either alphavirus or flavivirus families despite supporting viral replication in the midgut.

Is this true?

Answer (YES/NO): NO